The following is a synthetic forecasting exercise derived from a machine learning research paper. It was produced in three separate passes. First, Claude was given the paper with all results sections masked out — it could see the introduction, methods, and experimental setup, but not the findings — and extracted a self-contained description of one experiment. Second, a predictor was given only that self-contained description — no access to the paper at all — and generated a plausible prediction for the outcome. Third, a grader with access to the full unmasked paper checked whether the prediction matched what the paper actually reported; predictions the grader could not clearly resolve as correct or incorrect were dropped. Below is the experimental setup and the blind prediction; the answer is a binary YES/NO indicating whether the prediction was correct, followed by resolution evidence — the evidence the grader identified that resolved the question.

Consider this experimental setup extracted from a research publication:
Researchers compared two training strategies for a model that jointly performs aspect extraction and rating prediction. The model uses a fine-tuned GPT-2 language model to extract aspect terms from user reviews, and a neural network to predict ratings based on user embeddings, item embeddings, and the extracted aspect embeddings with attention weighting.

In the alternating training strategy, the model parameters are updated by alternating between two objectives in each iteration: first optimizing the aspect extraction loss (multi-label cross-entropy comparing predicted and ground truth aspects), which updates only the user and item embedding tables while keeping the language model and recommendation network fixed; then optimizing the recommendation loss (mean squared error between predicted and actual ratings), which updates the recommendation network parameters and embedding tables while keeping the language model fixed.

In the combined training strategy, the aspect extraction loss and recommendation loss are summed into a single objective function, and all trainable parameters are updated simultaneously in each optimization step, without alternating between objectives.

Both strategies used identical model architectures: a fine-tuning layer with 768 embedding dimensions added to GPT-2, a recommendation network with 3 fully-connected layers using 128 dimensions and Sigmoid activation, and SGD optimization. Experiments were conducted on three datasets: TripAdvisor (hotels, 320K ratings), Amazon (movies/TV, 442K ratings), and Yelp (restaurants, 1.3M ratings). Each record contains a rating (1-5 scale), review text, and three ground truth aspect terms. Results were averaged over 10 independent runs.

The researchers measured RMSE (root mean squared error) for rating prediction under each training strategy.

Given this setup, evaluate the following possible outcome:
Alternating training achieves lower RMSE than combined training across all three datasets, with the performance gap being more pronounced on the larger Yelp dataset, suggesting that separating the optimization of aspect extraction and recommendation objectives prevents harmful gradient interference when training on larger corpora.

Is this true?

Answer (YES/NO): NO